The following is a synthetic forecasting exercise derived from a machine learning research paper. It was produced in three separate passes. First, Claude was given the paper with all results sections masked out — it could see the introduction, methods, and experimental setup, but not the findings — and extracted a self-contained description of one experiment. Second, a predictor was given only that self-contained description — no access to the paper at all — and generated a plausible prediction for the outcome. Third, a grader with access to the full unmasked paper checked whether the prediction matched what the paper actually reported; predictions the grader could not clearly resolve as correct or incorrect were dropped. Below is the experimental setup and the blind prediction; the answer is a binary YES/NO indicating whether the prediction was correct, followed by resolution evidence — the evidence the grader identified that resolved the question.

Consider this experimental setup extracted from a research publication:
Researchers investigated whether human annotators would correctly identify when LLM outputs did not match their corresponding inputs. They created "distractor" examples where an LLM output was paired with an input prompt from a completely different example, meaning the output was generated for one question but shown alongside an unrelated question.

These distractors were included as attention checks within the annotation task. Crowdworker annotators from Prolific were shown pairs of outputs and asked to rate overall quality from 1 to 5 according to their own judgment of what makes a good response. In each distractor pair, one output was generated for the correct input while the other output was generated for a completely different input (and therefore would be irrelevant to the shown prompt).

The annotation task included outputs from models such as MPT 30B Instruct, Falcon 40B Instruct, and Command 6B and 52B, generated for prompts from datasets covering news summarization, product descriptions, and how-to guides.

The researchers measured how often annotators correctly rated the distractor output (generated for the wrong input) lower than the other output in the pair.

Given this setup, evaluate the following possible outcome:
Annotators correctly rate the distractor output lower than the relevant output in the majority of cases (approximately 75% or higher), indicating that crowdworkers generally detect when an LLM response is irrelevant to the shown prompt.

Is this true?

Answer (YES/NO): YES